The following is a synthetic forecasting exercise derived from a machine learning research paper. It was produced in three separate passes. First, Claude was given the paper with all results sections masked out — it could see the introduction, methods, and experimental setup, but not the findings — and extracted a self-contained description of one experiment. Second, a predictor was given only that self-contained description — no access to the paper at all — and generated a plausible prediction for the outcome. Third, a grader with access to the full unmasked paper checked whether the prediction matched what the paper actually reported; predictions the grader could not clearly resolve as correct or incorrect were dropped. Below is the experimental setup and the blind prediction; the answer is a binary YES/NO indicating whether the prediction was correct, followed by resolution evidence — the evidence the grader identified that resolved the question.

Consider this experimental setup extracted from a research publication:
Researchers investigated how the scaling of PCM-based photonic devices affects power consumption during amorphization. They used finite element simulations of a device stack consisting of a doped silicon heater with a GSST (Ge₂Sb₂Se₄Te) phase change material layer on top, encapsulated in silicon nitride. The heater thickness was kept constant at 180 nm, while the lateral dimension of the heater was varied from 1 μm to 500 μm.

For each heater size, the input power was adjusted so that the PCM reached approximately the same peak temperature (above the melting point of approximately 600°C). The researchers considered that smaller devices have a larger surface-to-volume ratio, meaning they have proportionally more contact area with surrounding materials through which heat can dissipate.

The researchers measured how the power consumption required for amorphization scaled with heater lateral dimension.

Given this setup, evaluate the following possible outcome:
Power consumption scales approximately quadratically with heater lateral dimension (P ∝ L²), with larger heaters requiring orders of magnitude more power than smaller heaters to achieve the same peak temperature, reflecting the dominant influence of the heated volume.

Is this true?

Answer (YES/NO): NO